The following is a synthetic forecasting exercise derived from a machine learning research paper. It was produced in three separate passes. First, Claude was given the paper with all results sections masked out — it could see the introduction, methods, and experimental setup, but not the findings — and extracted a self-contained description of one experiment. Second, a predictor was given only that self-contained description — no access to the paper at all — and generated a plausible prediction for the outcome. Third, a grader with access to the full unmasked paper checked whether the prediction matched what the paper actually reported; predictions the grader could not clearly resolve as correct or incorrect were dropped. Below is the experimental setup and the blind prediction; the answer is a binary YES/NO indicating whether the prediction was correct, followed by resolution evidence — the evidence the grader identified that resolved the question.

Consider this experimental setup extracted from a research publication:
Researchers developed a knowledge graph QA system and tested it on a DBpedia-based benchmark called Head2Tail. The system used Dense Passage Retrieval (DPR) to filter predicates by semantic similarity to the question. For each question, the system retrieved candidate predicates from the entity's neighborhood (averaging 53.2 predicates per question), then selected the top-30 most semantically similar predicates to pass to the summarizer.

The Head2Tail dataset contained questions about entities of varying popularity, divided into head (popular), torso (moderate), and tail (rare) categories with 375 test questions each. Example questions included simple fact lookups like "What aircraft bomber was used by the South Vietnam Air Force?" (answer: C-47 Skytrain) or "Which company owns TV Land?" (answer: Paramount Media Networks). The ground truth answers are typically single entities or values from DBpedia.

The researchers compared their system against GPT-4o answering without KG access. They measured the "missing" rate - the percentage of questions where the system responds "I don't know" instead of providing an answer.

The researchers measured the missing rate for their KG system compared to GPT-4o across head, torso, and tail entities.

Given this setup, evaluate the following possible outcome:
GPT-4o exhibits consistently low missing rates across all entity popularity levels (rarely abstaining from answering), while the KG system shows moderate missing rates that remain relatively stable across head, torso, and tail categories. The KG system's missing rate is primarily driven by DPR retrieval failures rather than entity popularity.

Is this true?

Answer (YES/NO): NO